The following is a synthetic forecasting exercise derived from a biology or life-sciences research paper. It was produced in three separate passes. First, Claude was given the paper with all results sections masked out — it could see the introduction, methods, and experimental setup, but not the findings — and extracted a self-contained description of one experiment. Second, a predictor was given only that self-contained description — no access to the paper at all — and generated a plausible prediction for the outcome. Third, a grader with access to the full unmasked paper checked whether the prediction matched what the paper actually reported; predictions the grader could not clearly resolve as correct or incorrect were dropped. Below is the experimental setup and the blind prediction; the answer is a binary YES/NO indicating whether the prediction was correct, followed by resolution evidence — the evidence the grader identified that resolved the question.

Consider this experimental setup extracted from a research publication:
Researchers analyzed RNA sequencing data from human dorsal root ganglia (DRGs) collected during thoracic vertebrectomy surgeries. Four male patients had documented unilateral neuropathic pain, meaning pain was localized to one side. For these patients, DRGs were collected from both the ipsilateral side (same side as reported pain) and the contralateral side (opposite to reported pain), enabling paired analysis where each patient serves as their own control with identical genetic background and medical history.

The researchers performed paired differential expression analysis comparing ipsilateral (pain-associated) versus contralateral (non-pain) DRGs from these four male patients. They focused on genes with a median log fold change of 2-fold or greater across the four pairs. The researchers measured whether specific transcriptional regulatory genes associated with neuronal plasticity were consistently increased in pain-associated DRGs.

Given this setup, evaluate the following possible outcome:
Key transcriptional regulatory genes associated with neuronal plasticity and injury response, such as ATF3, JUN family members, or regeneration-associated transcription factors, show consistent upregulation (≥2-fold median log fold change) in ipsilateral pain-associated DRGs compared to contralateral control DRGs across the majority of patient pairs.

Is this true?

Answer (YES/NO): YES